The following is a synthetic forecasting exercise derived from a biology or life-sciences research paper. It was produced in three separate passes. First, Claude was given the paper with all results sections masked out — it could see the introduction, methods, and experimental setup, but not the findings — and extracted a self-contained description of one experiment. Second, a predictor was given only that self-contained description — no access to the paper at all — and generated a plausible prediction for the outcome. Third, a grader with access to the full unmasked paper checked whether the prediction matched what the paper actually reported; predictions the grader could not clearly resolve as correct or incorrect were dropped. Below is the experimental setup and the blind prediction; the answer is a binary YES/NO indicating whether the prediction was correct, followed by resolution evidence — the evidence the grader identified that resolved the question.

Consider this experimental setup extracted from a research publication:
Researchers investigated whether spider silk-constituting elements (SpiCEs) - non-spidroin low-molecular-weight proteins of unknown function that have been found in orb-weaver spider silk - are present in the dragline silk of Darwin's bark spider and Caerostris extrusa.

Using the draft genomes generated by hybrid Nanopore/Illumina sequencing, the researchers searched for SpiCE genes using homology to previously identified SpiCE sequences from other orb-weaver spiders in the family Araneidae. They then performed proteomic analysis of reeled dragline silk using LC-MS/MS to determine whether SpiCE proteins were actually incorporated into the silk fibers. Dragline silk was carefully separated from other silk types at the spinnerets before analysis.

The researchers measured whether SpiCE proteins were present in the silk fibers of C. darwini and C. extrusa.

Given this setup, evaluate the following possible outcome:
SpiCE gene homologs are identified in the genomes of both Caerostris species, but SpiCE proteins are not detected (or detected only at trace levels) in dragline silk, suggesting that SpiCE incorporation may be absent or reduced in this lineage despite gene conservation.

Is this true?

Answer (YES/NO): NO